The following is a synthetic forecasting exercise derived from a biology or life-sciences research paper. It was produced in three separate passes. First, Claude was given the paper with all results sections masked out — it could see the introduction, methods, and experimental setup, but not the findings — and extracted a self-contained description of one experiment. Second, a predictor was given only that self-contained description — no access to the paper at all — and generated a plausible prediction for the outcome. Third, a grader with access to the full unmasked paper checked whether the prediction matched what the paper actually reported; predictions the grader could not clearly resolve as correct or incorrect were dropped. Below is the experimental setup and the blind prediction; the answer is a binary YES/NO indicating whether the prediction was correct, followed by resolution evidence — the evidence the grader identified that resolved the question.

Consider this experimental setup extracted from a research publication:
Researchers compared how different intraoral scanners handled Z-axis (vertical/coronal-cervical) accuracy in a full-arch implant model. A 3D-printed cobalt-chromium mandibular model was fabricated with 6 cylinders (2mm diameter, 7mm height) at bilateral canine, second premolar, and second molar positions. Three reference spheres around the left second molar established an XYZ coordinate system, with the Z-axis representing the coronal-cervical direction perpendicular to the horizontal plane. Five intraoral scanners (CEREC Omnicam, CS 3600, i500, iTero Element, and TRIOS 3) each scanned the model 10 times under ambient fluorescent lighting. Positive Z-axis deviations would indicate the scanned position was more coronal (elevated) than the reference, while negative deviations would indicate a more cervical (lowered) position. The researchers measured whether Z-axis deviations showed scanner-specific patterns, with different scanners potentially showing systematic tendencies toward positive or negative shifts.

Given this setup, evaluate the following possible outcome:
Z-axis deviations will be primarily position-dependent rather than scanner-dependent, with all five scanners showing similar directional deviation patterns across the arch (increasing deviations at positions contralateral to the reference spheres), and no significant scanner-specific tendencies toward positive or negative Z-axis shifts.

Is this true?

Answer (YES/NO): NO